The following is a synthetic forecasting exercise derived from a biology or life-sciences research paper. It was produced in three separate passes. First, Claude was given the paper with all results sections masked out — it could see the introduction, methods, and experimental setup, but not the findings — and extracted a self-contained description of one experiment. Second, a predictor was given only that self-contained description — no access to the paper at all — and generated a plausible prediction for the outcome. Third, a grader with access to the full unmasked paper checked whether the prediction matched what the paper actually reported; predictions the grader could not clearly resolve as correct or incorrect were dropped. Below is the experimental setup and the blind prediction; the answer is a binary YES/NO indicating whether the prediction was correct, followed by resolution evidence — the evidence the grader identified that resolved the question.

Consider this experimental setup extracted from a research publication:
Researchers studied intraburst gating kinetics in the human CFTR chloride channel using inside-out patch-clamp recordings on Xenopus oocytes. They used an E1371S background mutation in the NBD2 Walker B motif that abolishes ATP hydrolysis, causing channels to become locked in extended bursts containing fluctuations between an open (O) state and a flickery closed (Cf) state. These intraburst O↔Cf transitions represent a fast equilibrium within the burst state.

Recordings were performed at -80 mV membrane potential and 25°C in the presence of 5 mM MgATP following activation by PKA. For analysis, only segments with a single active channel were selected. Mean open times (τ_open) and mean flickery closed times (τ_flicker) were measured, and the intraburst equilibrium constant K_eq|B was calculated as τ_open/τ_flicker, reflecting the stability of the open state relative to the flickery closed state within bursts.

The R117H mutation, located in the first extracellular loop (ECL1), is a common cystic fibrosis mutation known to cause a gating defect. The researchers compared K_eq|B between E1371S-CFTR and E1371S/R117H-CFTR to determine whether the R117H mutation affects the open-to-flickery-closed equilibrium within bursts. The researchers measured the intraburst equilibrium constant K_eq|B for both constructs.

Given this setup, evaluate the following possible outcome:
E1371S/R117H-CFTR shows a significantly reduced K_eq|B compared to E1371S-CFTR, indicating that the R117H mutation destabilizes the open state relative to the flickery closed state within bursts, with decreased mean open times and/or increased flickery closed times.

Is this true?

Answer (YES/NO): YES